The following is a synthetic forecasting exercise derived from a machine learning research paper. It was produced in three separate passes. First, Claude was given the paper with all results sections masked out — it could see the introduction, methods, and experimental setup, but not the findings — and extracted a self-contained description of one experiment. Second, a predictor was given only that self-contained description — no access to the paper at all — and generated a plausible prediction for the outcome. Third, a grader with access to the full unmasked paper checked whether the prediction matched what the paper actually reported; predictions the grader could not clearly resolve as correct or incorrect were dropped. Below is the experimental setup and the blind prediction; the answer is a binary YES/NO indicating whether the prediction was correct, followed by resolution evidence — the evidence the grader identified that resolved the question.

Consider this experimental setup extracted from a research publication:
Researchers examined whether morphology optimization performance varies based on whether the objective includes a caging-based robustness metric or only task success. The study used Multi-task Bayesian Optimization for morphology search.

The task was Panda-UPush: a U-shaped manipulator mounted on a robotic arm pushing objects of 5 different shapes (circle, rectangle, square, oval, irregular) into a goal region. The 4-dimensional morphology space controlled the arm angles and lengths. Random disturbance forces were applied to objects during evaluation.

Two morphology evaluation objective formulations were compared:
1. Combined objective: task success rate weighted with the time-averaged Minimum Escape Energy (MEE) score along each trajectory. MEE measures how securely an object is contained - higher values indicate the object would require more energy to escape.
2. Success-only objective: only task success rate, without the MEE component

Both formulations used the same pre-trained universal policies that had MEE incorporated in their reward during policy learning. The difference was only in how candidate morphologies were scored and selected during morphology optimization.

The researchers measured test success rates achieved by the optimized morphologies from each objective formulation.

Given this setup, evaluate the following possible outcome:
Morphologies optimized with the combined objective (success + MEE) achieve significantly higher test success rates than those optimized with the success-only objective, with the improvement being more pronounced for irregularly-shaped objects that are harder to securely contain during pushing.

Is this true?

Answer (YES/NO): NO